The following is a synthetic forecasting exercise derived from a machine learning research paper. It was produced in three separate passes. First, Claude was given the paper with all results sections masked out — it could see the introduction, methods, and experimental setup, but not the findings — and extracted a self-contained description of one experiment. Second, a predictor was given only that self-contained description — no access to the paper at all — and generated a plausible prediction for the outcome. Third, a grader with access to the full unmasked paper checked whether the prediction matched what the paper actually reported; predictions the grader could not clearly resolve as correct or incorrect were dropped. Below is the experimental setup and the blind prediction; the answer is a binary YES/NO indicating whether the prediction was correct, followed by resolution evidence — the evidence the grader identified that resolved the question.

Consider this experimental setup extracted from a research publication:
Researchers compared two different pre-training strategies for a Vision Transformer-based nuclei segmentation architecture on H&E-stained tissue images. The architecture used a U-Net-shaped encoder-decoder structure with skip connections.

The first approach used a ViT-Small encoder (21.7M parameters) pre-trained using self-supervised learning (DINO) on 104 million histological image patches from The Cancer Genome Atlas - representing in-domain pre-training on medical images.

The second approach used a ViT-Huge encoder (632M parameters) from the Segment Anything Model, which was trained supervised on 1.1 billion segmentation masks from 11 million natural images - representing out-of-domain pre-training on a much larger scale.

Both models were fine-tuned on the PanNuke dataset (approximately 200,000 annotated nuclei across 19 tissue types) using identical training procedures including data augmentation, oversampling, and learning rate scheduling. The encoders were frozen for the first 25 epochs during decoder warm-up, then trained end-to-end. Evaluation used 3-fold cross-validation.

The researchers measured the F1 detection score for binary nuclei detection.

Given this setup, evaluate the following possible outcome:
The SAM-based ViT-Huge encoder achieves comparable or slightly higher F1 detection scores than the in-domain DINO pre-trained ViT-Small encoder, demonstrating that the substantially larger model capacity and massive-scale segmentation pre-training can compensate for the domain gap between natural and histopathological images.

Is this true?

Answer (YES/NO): YES